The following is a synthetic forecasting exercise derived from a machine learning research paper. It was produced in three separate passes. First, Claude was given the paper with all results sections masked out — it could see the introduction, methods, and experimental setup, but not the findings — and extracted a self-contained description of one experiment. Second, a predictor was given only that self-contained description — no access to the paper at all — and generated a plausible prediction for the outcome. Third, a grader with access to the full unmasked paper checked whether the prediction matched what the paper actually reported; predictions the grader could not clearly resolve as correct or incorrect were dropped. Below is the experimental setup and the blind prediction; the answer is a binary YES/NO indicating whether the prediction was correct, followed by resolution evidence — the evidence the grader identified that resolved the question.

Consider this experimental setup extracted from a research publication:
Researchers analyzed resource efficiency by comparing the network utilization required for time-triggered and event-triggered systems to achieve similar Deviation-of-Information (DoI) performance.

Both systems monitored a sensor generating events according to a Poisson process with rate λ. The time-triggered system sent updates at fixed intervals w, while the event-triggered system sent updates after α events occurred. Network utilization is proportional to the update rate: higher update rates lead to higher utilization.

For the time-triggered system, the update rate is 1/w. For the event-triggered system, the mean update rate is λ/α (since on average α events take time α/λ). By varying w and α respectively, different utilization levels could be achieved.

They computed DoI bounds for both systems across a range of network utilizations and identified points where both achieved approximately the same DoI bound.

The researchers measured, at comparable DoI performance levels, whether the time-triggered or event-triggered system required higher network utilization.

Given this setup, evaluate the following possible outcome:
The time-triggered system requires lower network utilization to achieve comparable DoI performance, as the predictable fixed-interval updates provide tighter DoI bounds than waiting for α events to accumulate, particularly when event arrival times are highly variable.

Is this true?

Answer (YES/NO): NO